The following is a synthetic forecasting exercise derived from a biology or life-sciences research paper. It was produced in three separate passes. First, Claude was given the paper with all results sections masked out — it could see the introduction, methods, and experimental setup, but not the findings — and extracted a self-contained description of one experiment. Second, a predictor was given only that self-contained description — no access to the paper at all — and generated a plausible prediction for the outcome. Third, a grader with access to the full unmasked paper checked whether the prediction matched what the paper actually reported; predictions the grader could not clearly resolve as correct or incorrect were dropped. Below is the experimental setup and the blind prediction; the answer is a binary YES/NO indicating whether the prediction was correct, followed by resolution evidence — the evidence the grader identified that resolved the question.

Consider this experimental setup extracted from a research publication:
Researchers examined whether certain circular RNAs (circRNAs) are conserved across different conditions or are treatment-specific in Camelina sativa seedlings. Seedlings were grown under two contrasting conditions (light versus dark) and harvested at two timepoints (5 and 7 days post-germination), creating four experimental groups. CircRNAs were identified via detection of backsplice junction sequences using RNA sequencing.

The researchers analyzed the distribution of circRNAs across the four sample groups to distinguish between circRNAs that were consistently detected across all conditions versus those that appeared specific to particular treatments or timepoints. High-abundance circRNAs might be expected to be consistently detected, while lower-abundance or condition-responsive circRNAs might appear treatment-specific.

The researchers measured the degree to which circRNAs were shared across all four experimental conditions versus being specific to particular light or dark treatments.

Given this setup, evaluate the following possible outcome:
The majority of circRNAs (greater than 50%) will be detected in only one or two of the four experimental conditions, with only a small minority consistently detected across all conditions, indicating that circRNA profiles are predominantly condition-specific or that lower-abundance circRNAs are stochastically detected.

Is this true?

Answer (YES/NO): YES